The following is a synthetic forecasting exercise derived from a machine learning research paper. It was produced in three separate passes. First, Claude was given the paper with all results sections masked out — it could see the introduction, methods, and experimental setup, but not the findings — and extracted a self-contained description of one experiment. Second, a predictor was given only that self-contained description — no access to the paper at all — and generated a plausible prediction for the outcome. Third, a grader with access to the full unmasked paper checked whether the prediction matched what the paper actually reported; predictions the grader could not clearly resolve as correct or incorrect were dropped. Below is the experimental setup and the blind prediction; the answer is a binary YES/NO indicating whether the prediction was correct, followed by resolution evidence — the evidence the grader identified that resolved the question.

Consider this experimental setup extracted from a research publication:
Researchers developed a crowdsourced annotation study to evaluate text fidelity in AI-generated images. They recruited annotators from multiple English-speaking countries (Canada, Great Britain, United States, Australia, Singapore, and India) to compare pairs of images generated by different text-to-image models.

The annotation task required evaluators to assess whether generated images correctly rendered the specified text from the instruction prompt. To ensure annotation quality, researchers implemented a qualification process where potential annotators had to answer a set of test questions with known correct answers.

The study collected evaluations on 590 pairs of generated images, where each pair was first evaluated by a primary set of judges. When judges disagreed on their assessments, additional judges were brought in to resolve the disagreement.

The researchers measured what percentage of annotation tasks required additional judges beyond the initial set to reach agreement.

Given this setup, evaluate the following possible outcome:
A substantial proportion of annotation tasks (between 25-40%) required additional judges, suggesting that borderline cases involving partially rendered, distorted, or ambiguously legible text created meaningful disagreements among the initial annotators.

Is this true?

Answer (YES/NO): NO